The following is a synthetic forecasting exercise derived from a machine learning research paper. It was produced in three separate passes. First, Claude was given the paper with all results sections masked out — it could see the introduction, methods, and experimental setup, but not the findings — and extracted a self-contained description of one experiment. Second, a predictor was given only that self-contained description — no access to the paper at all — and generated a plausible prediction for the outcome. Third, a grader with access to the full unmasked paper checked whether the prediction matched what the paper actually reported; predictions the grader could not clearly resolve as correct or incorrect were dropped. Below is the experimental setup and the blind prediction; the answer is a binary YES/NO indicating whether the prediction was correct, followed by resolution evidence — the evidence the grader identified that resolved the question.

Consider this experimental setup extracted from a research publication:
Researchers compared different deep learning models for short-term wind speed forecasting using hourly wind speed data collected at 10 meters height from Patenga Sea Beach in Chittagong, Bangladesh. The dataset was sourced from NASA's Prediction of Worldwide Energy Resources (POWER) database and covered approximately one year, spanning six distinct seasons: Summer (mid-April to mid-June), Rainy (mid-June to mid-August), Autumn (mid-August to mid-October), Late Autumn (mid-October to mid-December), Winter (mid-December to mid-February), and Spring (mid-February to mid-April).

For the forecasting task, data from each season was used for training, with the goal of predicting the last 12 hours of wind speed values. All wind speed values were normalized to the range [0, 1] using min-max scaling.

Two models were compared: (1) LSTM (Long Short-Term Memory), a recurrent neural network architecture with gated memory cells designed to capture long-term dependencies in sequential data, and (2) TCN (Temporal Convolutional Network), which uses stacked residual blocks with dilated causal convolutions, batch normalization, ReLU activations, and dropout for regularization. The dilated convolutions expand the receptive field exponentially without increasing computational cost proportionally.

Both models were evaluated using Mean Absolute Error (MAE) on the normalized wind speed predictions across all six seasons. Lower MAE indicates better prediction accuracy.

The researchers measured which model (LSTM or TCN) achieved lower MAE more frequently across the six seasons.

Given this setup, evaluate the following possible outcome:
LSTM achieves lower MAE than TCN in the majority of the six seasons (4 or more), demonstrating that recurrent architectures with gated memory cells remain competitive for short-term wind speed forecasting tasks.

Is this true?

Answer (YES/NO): YES